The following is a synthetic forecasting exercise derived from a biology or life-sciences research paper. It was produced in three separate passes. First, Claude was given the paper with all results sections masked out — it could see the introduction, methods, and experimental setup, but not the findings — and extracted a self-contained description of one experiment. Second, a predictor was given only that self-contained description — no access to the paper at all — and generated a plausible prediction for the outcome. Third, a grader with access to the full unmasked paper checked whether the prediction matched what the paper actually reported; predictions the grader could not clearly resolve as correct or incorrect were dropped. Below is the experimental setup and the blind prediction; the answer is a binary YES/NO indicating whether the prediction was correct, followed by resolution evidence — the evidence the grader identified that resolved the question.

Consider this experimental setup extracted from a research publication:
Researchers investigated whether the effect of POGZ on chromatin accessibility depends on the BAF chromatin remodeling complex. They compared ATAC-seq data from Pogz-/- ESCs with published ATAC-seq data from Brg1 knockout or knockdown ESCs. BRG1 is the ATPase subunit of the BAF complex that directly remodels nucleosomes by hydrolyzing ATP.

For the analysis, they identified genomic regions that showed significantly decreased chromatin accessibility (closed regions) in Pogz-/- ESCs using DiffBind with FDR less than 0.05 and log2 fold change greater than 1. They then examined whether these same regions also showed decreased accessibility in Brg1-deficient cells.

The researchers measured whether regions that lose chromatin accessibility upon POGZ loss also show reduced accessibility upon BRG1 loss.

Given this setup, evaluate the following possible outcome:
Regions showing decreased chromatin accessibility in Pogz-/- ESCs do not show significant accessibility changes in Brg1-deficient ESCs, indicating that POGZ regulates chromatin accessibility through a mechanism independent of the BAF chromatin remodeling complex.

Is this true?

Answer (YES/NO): NO